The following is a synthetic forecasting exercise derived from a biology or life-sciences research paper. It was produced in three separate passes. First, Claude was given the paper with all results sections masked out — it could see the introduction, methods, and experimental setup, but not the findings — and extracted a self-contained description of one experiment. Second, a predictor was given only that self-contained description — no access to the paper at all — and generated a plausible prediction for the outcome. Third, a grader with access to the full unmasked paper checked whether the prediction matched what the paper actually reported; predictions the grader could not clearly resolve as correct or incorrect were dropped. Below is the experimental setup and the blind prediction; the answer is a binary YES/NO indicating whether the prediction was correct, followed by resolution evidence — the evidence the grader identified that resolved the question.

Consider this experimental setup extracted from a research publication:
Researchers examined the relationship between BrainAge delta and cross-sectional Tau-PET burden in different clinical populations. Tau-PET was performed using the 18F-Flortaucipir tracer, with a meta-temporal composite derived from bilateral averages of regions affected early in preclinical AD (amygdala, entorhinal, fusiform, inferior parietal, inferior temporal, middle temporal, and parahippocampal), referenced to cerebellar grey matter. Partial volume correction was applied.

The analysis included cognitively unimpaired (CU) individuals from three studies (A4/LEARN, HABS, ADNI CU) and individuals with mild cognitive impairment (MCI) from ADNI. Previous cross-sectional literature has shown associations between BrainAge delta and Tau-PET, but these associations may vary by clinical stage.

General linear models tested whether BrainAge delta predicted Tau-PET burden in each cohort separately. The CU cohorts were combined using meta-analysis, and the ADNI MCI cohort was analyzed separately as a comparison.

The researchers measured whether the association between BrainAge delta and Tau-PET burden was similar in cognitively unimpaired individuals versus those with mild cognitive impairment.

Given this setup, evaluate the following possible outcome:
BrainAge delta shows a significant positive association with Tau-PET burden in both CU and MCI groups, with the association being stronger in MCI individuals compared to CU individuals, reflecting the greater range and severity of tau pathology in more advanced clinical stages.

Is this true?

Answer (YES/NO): NO